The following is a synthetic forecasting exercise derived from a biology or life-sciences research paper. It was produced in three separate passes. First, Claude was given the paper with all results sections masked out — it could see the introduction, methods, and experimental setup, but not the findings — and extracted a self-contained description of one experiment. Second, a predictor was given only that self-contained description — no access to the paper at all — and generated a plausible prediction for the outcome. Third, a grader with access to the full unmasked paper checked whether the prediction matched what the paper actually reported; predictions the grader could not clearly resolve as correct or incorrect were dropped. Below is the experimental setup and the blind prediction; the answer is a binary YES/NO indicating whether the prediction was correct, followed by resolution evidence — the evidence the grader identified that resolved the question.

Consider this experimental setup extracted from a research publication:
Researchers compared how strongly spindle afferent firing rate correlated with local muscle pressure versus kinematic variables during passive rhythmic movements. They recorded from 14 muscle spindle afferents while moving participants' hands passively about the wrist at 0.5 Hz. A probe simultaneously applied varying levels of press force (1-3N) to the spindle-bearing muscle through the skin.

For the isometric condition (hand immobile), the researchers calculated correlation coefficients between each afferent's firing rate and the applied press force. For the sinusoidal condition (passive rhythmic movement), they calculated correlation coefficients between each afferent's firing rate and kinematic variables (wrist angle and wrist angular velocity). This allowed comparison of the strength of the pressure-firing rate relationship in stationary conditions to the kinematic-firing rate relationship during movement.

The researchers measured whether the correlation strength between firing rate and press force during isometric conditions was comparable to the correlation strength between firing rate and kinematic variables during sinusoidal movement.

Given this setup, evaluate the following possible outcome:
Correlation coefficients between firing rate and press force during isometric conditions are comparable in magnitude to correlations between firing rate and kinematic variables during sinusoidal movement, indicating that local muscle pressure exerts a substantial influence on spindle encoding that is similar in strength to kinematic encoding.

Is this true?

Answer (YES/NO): NO